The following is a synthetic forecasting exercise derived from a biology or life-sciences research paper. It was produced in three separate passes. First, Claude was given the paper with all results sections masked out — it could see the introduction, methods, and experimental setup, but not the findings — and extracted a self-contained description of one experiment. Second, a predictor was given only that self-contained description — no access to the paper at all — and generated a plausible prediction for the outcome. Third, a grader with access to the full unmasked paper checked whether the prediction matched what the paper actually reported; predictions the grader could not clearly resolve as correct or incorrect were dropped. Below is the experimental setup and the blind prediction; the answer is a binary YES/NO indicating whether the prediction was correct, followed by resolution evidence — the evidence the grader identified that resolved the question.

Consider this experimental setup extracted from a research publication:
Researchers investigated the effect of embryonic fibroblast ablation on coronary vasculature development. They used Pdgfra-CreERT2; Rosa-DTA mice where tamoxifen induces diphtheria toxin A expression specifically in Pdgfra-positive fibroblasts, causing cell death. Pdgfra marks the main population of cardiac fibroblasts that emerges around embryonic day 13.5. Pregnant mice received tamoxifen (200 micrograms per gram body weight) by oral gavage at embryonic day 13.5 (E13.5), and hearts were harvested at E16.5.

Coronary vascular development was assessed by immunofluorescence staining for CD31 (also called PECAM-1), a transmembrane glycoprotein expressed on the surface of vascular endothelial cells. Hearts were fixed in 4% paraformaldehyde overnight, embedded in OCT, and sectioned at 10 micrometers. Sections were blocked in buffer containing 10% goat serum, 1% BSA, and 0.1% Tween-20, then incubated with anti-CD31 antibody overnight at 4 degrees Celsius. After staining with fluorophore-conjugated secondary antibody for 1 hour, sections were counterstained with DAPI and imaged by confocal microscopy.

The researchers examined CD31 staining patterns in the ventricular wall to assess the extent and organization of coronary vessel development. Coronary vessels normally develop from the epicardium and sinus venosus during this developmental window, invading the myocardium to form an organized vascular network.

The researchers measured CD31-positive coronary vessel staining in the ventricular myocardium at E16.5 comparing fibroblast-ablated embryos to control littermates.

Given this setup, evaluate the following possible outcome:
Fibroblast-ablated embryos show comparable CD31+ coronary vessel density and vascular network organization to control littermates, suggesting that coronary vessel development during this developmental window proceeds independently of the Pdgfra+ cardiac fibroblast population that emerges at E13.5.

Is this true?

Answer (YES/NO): NO